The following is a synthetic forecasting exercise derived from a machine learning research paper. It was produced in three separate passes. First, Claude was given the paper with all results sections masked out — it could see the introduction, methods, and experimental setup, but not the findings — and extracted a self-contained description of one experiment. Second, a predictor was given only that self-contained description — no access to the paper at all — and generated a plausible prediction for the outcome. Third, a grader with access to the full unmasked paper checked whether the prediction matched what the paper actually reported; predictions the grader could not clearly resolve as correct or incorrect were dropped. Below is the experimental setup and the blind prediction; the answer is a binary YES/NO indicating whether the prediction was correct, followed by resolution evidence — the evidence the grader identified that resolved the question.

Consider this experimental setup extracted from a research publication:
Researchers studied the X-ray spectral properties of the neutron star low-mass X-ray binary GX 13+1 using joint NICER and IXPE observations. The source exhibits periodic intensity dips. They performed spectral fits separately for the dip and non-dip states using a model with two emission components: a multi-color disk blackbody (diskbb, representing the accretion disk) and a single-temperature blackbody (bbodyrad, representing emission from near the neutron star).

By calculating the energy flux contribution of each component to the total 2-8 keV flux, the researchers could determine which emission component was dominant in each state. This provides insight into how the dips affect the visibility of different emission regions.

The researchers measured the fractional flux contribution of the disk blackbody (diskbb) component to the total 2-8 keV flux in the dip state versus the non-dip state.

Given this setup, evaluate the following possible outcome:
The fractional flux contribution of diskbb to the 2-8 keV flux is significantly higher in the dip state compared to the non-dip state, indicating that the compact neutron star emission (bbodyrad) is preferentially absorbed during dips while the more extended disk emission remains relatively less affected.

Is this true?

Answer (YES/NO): NO